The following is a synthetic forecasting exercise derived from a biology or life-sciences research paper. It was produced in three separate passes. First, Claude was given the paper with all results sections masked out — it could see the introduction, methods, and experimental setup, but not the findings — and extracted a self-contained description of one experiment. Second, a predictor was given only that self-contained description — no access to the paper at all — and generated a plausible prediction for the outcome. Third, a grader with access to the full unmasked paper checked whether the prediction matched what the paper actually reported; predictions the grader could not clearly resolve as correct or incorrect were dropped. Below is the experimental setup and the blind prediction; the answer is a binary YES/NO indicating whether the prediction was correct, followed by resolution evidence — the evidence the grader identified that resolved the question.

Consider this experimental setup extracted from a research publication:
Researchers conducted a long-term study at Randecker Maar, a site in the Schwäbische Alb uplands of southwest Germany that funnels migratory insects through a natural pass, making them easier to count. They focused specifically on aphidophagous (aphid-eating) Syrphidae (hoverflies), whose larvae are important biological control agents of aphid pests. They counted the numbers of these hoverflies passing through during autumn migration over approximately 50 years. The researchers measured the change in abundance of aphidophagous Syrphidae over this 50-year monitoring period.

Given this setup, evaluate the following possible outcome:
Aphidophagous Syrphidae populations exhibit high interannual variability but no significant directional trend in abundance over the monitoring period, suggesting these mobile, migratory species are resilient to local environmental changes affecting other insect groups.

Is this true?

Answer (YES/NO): NO